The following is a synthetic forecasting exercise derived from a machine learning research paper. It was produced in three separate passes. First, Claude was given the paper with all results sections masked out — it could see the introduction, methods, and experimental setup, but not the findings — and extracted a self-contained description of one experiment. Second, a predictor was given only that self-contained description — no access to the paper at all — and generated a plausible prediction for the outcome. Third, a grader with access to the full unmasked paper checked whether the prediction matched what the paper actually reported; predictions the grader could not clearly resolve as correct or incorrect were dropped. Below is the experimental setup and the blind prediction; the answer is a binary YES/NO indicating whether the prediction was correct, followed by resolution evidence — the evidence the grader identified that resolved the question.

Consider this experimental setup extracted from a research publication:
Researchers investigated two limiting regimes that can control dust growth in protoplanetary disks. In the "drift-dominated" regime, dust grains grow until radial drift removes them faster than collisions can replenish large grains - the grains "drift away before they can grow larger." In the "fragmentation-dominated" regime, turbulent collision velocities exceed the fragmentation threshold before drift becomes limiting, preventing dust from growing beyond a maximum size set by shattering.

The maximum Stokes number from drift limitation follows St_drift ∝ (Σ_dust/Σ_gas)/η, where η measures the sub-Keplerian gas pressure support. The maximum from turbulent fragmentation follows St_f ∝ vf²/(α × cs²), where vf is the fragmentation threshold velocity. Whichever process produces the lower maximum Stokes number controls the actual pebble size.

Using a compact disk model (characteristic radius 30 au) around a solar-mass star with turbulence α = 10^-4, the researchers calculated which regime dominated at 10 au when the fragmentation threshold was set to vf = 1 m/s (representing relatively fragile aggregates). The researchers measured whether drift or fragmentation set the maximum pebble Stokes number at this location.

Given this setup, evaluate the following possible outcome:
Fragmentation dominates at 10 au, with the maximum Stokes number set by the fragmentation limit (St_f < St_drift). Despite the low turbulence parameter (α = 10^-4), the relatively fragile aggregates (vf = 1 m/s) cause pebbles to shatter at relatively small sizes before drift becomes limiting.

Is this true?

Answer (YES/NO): NO